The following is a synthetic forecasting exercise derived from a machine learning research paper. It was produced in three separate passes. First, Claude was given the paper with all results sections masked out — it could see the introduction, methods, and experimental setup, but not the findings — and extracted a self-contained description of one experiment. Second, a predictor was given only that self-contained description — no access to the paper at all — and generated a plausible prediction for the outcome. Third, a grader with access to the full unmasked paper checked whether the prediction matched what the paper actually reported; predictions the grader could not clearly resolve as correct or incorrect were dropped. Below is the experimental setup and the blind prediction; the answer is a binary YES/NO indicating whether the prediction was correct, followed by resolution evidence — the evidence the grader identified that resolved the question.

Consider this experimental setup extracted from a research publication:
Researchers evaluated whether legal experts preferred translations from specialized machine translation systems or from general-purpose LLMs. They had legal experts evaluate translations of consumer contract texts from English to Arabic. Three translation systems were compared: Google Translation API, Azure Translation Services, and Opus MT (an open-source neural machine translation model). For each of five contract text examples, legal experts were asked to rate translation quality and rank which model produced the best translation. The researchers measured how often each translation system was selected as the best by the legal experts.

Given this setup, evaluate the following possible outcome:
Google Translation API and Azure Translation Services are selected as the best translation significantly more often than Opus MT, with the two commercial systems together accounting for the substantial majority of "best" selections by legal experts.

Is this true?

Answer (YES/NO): NO